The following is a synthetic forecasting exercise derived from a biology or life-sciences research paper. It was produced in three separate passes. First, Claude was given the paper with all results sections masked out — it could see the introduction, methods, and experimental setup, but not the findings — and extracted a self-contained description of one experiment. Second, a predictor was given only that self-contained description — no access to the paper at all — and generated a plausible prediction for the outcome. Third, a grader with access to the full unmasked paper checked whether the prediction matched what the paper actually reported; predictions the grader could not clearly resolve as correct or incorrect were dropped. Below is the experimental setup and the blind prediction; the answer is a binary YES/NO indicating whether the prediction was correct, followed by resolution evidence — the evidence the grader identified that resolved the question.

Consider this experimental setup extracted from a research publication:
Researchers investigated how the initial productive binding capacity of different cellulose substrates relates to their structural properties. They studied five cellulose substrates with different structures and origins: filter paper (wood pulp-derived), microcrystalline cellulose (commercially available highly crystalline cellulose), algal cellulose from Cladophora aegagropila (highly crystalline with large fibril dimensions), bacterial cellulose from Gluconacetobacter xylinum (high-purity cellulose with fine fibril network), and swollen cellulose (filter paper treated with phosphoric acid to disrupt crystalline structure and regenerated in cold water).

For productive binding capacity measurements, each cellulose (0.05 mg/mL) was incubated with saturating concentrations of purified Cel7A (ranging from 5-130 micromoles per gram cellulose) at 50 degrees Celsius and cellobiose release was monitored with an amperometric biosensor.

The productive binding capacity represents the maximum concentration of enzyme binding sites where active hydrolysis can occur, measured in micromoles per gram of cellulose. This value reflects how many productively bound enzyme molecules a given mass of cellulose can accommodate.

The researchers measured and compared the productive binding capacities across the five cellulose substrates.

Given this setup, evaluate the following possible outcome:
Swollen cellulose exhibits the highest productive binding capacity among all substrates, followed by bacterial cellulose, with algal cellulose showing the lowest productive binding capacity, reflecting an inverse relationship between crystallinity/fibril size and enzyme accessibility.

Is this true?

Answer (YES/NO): YES